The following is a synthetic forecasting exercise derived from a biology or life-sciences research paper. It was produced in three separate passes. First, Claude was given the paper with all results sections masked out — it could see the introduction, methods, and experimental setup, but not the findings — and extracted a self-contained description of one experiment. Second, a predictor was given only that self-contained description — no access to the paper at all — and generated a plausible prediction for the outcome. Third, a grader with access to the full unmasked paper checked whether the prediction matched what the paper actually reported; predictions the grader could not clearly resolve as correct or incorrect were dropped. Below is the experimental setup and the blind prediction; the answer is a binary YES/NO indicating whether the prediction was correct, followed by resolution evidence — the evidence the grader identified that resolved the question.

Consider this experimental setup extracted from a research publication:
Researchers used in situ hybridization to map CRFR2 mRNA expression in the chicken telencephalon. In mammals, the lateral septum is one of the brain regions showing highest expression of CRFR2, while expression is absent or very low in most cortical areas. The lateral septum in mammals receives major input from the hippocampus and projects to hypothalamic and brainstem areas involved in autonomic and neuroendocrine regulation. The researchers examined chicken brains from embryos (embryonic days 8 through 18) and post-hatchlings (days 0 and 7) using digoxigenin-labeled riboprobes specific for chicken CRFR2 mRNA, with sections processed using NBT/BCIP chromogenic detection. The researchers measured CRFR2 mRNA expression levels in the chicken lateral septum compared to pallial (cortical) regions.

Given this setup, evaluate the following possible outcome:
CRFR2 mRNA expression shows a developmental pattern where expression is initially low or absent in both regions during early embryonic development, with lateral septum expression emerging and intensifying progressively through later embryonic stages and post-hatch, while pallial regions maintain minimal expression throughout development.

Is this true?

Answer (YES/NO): NO